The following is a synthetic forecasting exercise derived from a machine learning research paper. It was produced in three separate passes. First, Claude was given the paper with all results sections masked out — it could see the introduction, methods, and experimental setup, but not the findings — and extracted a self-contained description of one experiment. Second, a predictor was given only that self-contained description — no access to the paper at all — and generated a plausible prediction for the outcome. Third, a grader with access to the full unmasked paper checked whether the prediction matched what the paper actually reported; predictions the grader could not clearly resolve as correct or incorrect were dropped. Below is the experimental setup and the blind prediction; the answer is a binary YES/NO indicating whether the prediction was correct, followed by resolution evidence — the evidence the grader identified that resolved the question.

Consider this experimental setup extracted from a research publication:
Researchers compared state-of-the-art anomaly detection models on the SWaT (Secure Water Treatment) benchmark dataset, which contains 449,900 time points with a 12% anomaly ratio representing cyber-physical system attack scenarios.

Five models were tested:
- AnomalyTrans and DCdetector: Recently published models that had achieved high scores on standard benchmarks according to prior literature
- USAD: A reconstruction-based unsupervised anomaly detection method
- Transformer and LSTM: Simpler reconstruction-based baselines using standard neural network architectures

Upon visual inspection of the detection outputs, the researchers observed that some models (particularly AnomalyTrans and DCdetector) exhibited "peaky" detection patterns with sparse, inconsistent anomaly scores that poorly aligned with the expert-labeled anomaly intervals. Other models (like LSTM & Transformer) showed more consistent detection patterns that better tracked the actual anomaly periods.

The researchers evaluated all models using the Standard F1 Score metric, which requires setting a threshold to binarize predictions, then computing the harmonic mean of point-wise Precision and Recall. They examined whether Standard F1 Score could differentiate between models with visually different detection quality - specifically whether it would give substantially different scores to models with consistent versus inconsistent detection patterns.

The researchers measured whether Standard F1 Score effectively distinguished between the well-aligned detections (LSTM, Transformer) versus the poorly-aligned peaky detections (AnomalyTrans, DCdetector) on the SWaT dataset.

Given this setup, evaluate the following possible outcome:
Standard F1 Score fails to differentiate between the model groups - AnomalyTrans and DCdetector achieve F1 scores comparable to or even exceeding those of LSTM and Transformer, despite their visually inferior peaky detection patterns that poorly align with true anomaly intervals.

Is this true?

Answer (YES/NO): YES